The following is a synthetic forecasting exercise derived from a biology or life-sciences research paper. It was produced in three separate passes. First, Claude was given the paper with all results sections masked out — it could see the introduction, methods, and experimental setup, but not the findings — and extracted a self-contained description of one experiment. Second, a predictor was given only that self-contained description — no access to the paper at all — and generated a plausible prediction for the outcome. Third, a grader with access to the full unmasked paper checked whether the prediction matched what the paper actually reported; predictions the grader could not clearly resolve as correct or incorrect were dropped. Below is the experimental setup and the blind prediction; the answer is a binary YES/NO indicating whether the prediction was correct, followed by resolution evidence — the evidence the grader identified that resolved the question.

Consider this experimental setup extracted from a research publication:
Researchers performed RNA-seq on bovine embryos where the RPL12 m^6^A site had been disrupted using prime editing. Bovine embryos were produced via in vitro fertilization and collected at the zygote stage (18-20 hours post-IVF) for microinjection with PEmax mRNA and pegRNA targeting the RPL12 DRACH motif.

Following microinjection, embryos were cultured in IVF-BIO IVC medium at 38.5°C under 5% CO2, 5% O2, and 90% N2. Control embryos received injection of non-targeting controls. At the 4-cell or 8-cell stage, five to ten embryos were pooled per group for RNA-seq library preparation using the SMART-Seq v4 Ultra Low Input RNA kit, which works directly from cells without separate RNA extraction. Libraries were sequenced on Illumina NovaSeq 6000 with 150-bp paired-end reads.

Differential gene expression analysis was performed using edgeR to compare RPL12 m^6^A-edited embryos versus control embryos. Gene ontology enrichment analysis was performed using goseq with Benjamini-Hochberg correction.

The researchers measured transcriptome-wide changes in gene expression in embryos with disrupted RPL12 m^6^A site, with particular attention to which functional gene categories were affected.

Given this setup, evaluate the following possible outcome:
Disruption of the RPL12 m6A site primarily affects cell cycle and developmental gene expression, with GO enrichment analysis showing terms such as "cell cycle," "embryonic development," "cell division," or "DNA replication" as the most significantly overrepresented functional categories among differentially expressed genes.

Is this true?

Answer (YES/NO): NO